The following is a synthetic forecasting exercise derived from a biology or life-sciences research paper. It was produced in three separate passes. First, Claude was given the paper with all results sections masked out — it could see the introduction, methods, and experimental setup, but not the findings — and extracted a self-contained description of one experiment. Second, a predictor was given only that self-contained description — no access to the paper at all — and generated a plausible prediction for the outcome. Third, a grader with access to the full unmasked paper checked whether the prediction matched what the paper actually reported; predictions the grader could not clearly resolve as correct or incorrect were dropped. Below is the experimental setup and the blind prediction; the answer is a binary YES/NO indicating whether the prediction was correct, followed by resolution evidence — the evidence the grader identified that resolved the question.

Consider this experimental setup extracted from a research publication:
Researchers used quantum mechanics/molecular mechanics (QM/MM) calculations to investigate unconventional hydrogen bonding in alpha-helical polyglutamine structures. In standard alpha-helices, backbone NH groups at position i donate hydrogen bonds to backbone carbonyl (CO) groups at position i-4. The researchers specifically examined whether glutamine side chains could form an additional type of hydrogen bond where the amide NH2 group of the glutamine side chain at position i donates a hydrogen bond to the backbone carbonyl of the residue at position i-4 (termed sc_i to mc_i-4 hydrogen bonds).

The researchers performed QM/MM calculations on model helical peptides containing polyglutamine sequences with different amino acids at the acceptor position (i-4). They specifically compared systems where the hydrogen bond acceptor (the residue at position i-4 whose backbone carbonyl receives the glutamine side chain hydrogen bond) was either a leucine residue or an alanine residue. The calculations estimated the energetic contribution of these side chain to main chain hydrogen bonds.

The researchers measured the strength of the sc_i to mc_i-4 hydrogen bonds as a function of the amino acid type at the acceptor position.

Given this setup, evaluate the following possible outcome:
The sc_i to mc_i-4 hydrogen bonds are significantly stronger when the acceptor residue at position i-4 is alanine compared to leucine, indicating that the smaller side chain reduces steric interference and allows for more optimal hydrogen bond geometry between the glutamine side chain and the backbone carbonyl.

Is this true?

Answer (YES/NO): NO